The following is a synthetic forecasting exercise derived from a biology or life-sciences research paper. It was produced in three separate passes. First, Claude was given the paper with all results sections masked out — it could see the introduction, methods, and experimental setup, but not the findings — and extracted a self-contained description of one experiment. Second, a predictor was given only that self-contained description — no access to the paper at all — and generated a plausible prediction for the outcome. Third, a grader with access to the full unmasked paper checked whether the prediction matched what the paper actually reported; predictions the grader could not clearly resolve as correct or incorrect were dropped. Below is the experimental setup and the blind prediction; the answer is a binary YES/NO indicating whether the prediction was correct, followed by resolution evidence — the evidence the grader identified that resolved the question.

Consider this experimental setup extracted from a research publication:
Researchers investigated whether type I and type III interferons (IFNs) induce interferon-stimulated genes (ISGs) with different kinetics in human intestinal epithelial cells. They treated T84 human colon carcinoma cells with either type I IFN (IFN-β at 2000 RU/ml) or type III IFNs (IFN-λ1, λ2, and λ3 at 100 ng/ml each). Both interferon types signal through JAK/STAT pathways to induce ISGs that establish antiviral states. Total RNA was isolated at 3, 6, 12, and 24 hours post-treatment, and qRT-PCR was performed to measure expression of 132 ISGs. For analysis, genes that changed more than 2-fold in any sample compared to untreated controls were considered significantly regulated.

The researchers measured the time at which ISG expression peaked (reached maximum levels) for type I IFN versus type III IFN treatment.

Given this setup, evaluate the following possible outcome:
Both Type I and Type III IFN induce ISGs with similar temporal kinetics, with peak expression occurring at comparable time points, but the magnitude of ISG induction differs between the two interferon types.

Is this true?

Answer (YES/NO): NO